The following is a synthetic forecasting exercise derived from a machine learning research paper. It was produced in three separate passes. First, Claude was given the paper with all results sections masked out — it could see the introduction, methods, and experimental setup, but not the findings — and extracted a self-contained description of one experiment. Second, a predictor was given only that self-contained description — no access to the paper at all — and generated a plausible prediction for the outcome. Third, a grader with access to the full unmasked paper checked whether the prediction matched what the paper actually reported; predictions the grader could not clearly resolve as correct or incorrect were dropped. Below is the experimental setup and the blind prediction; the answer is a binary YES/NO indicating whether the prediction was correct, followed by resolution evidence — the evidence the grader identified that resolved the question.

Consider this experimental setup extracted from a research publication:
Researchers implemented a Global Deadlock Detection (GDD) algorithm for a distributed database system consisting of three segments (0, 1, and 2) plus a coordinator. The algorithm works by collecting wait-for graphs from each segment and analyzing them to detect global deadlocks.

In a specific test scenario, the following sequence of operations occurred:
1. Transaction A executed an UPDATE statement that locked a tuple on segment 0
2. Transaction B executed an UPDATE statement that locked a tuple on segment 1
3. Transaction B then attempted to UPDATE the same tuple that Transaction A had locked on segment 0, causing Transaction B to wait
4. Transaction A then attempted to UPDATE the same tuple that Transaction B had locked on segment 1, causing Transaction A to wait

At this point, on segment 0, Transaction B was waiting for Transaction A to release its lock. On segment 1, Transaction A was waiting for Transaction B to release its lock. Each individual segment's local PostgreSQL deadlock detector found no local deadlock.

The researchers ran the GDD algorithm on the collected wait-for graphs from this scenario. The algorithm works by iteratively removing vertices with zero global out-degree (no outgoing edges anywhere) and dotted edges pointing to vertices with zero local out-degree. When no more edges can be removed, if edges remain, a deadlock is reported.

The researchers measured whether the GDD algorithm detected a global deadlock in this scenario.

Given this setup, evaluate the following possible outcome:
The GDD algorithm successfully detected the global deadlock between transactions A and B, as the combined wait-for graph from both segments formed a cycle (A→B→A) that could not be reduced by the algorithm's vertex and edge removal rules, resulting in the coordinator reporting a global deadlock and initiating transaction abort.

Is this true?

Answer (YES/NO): YES